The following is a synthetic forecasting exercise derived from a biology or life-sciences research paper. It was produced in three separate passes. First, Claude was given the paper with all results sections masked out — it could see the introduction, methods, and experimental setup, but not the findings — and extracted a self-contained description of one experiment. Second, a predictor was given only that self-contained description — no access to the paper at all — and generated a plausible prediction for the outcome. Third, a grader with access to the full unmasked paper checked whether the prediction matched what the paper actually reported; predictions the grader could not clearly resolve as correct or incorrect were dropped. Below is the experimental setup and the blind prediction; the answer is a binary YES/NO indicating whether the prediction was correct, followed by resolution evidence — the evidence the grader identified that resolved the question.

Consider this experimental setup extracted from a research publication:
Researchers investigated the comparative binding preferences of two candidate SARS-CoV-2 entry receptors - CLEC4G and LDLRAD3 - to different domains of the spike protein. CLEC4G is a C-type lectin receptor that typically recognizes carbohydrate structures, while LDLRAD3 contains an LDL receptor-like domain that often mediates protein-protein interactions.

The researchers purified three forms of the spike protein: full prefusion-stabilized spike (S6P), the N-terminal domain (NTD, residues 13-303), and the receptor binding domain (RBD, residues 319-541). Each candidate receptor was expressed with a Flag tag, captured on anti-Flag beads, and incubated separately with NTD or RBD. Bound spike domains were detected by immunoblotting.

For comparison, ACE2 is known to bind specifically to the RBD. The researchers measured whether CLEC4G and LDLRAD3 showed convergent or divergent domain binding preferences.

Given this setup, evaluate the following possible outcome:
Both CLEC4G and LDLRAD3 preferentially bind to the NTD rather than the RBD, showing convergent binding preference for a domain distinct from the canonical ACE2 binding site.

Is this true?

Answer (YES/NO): YES